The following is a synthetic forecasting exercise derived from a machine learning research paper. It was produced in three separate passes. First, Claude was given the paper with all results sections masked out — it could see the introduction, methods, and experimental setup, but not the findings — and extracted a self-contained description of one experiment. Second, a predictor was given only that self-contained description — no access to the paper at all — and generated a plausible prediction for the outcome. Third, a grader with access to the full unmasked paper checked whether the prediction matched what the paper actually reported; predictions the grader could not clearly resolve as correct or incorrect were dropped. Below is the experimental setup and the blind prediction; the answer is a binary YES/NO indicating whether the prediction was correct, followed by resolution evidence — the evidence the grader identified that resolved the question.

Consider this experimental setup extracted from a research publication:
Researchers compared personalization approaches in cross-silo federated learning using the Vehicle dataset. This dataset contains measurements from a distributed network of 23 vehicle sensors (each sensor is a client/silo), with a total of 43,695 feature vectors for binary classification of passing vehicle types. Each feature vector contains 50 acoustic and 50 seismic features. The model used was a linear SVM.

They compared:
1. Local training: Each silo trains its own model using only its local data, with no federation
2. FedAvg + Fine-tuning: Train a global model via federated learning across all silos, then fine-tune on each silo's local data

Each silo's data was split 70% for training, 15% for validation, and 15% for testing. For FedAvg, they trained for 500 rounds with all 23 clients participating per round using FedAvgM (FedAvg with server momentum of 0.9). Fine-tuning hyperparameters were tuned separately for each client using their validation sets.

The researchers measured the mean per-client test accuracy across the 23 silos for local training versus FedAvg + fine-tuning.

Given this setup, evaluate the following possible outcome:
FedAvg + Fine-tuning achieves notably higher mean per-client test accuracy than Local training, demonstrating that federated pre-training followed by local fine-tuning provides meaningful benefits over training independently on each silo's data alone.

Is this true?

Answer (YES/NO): NO